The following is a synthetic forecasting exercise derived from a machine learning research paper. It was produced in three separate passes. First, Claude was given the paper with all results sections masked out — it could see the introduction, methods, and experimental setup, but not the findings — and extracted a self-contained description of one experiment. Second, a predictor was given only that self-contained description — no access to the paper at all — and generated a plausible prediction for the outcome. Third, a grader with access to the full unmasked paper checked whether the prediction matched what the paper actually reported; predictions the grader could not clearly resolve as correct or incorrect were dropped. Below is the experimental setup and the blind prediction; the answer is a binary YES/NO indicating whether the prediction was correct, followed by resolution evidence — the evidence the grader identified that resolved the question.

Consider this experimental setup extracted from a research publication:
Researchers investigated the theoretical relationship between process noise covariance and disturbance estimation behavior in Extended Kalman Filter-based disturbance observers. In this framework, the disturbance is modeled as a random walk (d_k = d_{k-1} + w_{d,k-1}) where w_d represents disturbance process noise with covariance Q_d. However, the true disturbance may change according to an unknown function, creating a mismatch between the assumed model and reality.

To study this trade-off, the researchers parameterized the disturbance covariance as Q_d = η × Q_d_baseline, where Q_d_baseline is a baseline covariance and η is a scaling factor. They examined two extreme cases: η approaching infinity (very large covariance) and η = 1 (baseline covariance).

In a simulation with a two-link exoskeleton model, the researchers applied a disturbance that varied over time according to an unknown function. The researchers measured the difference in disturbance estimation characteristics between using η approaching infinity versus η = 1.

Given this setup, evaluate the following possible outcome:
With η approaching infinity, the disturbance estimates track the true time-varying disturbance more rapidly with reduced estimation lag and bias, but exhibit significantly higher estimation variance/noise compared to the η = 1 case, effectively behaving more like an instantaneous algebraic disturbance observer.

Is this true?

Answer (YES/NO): YES